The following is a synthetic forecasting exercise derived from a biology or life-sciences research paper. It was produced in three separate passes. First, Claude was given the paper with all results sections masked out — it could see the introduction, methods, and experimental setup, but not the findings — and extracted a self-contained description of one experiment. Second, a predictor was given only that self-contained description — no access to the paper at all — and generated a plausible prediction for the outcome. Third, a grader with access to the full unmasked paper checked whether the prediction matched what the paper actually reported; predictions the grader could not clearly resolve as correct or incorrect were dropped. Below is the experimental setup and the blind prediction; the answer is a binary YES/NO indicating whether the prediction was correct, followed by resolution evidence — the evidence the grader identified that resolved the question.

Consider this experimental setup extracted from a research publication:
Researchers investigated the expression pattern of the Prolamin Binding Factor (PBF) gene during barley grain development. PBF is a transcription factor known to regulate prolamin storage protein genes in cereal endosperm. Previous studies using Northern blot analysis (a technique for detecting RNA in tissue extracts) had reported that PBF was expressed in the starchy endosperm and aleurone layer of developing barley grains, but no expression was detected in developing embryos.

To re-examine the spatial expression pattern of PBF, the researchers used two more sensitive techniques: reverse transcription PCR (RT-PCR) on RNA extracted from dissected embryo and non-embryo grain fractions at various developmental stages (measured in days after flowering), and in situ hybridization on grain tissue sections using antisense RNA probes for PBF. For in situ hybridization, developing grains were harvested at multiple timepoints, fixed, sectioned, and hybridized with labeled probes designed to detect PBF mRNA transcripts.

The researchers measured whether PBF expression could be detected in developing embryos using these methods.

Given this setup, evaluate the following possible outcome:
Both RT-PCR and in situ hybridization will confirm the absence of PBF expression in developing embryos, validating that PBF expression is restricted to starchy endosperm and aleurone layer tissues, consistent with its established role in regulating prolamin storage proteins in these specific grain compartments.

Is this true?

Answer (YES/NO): NO